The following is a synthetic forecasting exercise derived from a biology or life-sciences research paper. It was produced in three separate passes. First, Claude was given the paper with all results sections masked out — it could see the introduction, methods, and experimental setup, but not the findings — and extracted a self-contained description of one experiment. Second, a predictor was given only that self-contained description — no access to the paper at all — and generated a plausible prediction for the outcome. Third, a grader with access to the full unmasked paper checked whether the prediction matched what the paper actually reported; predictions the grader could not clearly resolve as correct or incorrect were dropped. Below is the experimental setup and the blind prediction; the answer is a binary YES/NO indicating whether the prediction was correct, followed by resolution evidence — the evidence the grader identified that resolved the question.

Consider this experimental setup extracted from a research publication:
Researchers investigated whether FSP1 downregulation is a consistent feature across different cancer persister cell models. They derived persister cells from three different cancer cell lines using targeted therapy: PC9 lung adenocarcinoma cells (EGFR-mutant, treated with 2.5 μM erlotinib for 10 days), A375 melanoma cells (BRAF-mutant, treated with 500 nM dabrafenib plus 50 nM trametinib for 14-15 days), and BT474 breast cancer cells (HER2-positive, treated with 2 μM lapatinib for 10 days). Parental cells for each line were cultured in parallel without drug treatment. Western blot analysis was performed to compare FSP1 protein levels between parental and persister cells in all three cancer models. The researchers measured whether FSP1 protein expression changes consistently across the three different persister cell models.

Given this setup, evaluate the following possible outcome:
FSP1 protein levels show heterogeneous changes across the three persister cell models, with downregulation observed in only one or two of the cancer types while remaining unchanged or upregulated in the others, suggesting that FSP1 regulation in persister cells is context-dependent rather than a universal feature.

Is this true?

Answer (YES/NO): NO